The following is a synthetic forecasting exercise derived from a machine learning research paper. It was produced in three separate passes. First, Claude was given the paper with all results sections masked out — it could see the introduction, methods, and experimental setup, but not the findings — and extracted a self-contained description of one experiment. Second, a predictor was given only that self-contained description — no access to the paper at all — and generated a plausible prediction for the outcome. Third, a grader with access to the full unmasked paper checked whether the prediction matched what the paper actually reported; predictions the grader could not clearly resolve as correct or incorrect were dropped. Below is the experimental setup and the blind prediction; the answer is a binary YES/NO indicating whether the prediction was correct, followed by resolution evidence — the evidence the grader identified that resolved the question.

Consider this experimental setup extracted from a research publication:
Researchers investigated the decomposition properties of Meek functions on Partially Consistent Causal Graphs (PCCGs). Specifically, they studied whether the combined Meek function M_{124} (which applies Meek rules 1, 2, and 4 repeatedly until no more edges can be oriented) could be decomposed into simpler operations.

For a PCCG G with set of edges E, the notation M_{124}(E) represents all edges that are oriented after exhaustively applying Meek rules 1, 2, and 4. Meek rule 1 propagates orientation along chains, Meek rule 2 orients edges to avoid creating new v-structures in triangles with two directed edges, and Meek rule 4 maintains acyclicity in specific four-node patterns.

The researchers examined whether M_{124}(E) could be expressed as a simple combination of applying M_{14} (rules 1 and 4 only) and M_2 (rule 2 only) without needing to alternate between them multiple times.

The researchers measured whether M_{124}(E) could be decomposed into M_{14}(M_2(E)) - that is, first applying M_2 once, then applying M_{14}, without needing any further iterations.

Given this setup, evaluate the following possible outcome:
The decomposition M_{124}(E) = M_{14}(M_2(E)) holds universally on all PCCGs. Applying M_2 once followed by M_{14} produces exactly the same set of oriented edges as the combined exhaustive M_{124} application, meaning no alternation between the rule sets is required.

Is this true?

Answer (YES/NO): YES